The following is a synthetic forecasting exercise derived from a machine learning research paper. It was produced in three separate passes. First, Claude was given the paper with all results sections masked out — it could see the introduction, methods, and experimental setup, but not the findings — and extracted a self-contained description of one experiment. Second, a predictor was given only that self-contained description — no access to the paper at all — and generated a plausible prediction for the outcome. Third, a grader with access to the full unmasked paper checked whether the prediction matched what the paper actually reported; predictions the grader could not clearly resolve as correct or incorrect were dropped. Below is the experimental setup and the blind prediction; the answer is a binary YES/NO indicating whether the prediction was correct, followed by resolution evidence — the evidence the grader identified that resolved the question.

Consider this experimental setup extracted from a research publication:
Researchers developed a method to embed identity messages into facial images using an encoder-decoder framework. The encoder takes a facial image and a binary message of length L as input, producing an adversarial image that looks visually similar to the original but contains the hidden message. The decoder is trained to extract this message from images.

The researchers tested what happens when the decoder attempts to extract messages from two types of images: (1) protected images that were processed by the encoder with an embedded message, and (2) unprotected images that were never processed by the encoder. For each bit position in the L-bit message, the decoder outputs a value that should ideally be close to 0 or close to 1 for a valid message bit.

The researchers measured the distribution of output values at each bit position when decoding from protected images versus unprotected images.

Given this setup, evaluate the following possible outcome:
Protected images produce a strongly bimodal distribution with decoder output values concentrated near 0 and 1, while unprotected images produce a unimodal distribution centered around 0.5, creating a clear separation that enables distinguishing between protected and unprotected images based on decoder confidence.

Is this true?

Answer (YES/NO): YES